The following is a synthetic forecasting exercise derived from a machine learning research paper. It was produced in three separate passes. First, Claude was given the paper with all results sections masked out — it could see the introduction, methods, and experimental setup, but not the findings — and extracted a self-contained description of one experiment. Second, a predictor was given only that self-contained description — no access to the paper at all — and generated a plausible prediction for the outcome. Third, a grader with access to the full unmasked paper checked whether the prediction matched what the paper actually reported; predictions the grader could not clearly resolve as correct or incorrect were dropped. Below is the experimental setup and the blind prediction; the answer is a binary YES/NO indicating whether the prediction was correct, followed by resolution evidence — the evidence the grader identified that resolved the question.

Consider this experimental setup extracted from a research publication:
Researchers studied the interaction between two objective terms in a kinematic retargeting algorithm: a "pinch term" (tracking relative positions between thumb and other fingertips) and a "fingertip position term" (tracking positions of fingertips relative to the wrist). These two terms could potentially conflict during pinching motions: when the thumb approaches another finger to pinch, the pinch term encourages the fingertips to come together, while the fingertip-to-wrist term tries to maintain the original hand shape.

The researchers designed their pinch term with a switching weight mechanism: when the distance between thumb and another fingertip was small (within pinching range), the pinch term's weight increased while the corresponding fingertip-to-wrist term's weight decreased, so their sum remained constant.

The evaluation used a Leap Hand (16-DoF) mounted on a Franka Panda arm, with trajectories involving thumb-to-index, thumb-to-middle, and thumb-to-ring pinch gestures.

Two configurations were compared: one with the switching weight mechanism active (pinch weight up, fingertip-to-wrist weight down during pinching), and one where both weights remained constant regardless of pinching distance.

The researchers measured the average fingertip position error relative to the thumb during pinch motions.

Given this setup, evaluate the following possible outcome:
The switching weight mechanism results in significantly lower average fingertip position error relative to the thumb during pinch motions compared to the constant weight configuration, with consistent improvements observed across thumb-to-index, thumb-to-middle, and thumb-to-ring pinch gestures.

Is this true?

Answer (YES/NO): YES